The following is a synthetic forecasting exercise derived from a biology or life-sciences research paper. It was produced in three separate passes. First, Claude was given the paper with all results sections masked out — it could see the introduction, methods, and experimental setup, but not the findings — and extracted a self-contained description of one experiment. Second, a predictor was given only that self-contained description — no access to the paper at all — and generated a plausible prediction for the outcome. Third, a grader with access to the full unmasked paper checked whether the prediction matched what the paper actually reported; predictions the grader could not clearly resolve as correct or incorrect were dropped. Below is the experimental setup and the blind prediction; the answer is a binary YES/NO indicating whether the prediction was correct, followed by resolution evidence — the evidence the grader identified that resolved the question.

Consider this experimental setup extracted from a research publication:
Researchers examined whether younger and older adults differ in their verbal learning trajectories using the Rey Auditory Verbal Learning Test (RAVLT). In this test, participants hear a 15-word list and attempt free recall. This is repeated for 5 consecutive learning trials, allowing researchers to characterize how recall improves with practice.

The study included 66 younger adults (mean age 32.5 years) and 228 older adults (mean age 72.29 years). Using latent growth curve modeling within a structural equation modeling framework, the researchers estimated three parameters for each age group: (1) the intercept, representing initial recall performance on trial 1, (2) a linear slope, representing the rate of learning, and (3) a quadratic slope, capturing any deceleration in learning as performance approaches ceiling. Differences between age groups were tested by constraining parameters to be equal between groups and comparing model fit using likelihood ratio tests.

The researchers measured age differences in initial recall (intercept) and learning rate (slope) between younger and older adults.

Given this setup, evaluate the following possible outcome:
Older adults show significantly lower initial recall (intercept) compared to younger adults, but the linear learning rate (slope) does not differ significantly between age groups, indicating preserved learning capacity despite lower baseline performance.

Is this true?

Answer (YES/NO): YES